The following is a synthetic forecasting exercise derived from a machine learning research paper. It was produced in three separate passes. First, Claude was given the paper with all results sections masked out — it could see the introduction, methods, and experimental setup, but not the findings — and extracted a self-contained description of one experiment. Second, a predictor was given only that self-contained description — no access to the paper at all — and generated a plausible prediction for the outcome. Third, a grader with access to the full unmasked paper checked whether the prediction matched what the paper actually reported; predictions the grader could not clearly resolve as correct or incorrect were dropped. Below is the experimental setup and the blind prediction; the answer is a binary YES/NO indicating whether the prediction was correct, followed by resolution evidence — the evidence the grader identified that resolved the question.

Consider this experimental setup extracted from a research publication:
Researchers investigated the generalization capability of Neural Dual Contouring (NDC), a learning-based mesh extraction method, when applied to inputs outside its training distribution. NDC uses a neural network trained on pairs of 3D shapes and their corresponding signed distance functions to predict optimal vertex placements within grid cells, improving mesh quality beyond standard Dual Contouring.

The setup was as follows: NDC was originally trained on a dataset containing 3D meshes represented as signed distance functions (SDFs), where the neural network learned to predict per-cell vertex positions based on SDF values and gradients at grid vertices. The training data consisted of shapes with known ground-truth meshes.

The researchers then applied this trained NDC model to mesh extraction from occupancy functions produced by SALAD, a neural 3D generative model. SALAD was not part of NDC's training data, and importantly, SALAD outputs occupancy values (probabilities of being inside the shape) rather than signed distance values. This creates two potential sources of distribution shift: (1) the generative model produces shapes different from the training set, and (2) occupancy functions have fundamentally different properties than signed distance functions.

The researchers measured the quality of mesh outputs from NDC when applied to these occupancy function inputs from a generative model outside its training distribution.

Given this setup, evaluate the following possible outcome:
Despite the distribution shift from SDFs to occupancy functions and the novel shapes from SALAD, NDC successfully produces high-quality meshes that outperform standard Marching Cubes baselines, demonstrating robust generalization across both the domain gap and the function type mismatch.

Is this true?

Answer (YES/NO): NO